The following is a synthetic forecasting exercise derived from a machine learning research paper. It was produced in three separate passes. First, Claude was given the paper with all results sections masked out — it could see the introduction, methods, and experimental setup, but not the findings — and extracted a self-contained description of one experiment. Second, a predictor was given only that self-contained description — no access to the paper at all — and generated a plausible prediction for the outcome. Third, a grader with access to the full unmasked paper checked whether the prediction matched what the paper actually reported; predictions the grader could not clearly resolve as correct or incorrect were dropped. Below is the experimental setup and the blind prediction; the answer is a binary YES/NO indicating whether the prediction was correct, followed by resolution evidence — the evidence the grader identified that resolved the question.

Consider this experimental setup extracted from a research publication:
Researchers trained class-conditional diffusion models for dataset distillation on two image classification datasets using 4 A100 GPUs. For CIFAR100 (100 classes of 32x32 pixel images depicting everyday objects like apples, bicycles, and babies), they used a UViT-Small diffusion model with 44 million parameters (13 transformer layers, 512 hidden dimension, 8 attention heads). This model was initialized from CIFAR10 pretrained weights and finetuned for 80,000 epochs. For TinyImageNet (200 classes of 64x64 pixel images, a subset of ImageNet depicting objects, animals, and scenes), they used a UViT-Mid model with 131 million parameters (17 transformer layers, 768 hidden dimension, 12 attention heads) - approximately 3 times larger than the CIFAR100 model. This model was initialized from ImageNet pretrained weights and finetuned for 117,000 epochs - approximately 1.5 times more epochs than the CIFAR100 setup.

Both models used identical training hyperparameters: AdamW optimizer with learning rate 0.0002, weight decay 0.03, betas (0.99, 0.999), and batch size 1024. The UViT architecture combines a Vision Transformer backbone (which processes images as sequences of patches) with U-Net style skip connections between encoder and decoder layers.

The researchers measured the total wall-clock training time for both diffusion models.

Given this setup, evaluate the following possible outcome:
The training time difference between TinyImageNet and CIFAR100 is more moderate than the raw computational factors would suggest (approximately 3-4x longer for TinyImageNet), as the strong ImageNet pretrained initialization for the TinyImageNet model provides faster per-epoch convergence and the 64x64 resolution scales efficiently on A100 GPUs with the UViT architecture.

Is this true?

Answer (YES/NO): NO